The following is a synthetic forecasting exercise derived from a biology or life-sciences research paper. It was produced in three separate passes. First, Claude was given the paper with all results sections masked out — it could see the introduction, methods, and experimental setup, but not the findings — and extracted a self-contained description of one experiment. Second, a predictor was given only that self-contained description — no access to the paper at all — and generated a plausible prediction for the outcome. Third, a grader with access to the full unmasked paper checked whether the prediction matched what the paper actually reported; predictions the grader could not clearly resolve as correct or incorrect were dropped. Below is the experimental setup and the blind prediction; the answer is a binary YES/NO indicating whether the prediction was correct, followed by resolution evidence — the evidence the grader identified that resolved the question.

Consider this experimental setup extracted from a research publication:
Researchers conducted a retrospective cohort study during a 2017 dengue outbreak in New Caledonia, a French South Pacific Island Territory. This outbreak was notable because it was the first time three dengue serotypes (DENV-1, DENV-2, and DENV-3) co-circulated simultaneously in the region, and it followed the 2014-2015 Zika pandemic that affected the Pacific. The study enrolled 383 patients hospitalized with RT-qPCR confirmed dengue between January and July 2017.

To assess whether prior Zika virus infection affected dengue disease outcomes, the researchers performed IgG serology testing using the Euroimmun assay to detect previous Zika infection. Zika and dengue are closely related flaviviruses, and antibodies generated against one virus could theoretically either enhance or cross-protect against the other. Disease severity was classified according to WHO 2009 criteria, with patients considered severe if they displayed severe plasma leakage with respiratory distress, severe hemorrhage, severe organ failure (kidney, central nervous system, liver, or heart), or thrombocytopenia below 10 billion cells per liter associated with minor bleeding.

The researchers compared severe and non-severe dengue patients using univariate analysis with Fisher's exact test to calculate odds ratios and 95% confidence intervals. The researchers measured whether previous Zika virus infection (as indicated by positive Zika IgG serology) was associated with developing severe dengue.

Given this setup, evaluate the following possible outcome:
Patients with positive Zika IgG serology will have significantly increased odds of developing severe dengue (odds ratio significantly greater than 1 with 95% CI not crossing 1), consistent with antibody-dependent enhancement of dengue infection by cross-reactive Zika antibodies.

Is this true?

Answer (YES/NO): NO